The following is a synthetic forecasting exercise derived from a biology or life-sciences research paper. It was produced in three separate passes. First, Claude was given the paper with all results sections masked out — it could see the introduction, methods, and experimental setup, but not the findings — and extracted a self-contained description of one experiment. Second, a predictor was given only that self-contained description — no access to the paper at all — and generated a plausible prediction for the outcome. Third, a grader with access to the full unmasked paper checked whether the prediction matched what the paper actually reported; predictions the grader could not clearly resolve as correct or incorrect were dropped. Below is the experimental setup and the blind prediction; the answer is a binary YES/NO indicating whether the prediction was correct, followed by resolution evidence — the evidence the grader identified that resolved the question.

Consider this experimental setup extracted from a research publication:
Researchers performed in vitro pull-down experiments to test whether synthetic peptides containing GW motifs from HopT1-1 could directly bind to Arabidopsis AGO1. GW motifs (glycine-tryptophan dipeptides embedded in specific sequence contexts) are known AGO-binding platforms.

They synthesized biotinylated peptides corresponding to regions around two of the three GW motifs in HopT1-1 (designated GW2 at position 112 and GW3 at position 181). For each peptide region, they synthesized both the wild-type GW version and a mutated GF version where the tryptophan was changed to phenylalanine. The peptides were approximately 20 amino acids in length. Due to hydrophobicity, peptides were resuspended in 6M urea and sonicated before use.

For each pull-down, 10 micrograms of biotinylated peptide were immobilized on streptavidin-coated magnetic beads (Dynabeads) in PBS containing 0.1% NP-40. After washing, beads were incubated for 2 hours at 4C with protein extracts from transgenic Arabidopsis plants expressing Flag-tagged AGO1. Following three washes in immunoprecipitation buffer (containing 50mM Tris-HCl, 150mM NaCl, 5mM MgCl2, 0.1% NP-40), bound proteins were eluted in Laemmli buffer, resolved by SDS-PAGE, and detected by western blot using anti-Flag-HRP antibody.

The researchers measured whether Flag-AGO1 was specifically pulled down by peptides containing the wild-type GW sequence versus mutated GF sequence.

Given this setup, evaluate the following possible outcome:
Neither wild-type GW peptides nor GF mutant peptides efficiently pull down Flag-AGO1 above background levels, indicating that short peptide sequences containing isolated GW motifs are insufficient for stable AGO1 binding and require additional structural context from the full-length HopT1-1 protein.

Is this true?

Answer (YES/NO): NO